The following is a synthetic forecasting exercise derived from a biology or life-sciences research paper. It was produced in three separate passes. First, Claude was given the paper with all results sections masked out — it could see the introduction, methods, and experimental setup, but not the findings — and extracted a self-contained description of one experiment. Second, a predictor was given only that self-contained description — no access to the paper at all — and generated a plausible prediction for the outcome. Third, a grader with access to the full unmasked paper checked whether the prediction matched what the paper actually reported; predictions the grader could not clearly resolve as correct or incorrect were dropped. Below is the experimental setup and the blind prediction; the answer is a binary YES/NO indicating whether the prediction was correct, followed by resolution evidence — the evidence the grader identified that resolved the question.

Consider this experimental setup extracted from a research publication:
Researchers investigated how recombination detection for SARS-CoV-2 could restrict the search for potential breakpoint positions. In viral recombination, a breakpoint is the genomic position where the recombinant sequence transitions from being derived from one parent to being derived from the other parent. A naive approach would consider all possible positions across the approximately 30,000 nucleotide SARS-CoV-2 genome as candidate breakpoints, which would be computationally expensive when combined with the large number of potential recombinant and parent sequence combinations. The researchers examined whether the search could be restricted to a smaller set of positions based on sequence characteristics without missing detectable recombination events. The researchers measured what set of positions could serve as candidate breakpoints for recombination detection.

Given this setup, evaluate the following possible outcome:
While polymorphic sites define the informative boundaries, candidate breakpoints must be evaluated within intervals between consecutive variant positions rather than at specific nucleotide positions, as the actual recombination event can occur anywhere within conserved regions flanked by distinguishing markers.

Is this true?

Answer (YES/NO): NO